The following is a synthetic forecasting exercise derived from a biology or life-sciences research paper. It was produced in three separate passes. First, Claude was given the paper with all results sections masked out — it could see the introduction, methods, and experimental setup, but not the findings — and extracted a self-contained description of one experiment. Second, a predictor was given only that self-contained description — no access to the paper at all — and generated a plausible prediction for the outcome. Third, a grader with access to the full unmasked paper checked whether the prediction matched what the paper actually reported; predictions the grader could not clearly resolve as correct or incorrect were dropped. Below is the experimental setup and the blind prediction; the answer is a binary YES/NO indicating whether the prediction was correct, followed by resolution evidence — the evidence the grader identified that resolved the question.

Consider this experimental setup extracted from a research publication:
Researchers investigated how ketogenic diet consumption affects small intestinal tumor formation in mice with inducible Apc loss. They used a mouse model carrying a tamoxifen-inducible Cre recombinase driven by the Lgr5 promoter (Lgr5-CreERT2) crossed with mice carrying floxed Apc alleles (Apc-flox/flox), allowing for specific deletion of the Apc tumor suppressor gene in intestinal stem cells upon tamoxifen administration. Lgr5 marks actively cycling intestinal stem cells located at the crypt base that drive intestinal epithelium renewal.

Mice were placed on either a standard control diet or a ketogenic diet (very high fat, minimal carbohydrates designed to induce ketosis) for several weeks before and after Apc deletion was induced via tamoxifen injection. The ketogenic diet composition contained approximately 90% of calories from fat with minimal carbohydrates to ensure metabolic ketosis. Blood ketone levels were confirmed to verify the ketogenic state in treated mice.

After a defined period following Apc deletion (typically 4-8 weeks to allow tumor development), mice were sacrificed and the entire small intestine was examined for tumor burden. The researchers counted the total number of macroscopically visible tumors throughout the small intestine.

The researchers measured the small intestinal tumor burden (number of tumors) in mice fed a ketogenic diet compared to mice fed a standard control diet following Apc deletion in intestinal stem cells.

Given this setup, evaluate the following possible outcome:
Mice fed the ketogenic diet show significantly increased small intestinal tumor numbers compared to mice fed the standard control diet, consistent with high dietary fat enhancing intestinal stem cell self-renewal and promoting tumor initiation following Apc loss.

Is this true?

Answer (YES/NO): YES